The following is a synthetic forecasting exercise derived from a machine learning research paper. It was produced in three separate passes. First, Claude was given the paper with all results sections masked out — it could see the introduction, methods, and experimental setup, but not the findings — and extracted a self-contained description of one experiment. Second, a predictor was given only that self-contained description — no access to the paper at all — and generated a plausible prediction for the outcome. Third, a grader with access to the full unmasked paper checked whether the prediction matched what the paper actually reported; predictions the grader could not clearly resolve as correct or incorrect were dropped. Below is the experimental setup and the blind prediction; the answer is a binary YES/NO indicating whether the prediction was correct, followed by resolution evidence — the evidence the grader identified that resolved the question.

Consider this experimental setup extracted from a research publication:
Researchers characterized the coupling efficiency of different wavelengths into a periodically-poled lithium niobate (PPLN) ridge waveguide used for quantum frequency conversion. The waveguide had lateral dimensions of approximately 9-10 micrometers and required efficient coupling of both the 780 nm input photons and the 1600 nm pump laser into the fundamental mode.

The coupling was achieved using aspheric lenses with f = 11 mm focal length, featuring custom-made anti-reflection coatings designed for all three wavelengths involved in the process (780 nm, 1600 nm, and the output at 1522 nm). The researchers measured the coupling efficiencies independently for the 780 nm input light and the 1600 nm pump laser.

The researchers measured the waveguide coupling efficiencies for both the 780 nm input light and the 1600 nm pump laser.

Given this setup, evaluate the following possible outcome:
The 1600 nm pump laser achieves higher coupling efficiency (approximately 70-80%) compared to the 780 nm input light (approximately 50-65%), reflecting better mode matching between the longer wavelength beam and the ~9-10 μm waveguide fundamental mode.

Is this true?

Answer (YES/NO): NO